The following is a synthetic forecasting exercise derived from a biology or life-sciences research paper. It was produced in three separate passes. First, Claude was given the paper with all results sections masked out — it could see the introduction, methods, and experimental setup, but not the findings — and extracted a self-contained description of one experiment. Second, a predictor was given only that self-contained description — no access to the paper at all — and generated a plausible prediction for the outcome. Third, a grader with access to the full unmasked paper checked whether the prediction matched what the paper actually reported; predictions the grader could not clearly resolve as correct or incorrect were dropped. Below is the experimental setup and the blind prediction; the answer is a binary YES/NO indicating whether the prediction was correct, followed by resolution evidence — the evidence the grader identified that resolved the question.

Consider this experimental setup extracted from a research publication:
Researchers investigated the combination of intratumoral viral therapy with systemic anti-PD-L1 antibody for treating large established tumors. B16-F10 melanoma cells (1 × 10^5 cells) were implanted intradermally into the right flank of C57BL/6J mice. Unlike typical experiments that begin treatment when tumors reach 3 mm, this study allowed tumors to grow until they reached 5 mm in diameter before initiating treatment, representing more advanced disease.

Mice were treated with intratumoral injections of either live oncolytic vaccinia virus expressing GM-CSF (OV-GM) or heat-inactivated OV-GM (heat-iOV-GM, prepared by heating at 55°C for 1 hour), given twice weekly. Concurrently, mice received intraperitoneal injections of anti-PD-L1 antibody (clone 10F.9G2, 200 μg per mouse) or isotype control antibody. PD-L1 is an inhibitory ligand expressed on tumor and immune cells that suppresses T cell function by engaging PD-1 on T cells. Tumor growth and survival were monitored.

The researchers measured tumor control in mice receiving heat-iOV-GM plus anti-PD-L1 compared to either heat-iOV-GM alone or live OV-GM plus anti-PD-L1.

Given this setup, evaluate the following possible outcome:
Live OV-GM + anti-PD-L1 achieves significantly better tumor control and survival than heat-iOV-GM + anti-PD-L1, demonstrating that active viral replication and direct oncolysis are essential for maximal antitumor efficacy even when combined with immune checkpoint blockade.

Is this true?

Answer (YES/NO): NO